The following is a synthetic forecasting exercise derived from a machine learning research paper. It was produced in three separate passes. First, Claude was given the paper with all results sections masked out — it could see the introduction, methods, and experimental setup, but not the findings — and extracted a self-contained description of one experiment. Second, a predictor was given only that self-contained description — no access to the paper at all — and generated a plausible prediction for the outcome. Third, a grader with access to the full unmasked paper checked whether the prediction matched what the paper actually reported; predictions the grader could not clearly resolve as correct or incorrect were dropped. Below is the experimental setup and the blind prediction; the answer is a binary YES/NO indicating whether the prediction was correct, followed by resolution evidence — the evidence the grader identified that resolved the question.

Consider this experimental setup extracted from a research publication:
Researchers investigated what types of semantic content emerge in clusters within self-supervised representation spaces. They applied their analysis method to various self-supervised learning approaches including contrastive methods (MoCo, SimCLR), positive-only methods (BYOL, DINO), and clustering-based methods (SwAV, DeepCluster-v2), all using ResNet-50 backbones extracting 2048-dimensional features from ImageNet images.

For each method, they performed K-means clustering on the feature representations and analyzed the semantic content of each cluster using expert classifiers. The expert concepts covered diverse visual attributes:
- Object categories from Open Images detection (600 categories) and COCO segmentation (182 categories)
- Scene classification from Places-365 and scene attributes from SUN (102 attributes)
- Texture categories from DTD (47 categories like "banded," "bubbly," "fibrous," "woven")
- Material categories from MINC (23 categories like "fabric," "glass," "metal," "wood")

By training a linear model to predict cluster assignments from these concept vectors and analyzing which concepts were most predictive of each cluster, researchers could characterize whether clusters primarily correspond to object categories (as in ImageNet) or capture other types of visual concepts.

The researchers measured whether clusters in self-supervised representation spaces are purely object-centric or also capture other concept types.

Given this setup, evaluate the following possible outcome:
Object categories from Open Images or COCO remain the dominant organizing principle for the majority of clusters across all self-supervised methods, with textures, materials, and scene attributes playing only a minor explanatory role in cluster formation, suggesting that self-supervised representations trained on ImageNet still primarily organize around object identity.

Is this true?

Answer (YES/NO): NO